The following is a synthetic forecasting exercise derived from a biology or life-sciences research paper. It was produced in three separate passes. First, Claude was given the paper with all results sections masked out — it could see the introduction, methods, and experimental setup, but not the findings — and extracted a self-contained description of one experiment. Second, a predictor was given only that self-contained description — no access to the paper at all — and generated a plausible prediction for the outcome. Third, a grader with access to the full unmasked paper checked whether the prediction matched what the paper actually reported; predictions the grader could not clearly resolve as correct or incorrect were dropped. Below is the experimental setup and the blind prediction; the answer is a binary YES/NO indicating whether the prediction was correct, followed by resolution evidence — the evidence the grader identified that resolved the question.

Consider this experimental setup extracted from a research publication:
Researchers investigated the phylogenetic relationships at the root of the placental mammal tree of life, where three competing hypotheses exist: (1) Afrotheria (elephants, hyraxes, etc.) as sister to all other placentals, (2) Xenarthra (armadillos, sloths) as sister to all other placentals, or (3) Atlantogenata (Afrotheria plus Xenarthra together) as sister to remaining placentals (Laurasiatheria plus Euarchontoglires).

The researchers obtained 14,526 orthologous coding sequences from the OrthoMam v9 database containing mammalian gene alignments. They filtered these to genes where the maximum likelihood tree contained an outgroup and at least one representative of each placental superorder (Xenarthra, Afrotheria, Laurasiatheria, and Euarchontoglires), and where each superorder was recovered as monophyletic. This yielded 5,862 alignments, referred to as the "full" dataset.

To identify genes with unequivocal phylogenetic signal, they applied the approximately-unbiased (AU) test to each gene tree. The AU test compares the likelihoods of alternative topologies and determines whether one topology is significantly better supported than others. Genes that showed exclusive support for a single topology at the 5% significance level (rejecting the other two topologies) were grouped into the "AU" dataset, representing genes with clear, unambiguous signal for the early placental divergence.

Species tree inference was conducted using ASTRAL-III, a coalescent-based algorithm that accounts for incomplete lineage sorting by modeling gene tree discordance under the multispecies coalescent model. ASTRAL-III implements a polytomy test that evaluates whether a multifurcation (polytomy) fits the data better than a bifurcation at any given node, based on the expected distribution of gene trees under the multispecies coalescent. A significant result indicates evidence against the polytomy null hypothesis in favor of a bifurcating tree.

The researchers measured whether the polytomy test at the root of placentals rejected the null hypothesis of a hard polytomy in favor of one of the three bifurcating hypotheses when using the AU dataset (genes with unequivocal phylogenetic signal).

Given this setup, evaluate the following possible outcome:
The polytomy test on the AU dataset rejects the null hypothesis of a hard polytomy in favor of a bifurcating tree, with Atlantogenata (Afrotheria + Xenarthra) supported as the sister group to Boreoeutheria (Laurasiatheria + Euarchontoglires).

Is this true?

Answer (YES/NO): NO